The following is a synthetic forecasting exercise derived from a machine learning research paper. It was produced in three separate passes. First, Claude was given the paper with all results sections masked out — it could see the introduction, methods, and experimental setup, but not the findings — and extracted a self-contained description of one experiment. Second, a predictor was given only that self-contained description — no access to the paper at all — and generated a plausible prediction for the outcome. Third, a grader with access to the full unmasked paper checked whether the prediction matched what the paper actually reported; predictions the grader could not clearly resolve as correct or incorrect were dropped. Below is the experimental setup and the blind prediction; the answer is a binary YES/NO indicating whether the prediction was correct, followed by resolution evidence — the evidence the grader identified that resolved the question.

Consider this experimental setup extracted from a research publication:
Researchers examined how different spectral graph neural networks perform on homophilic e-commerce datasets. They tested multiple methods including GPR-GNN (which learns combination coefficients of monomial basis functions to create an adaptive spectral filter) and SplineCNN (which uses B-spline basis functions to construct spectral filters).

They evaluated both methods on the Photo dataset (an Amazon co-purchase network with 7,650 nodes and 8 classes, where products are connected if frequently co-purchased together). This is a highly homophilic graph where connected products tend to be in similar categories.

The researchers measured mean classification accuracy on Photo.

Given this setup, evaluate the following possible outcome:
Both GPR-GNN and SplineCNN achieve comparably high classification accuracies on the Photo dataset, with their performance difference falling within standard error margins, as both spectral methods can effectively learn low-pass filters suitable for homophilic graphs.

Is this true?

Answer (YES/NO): YES